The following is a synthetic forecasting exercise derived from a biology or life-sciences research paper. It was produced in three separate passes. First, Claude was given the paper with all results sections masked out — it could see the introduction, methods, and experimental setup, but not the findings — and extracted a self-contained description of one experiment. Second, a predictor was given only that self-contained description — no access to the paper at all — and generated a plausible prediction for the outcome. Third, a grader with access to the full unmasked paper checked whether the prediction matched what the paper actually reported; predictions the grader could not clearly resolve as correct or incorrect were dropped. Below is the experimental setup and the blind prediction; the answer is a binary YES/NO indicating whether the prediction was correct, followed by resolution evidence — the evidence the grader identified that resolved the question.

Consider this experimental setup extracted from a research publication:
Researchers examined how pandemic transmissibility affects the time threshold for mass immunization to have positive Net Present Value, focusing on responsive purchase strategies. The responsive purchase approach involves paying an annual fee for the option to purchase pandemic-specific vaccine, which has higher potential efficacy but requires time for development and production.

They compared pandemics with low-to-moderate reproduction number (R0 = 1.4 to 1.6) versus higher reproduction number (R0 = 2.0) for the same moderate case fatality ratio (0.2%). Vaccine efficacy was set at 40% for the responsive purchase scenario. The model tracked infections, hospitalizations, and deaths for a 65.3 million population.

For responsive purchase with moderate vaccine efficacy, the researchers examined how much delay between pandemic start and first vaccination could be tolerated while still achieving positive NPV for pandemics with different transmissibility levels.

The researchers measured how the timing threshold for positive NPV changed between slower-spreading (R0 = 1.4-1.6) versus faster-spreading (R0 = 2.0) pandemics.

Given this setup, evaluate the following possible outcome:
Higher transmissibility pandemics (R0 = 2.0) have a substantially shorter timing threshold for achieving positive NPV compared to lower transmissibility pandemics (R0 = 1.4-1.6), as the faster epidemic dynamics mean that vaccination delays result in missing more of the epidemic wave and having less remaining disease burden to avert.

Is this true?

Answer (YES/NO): YES